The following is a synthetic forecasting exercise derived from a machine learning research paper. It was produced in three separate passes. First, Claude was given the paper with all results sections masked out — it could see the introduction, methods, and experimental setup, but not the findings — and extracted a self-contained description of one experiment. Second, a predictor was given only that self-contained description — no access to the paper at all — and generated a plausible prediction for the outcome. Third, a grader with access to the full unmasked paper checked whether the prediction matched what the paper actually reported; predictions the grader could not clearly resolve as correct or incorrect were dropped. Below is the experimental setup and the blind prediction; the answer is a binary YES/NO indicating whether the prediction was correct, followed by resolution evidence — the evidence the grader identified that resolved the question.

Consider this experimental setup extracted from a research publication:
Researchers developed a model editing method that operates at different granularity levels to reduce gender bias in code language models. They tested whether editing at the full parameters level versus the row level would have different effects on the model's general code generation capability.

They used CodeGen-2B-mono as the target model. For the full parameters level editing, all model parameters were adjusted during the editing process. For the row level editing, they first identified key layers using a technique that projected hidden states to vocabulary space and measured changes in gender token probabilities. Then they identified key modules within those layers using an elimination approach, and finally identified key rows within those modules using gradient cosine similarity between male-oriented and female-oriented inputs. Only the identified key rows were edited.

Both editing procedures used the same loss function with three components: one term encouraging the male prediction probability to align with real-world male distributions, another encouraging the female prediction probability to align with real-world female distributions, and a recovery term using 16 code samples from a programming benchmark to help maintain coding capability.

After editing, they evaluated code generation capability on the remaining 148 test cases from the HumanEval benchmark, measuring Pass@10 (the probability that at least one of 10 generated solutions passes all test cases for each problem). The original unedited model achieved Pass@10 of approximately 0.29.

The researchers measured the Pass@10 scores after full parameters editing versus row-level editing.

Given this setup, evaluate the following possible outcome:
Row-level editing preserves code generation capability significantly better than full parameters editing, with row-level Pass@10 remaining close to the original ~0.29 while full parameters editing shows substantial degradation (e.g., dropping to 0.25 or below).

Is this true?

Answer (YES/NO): YES